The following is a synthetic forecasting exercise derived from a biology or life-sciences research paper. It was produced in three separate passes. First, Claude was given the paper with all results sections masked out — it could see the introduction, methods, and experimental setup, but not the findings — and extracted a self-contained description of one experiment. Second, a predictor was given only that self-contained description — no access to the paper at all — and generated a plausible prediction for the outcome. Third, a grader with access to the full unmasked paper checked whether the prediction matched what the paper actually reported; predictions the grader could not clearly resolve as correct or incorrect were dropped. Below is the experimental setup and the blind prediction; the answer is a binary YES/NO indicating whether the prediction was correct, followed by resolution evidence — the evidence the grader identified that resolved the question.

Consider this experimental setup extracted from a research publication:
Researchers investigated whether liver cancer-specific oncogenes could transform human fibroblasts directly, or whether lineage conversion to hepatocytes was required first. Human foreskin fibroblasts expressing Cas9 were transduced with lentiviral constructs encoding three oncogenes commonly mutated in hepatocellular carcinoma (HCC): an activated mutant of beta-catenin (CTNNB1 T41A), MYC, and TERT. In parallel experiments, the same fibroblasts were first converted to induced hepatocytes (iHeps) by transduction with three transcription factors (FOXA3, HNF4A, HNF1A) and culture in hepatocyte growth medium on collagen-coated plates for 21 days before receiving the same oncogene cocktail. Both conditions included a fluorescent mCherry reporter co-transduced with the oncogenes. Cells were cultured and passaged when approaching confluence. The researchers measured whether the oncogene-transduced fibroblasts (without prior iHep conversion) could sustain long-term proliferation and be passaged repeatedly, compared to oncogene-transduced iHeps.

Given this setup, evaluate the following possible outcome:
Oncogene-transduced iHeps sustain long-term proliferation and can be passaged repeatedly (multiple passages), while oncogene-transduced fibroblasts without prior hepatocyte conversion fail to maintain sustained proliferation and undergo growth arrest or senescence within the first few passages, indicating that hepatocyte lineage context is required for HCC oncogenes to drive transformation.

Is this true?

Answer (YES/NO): YES